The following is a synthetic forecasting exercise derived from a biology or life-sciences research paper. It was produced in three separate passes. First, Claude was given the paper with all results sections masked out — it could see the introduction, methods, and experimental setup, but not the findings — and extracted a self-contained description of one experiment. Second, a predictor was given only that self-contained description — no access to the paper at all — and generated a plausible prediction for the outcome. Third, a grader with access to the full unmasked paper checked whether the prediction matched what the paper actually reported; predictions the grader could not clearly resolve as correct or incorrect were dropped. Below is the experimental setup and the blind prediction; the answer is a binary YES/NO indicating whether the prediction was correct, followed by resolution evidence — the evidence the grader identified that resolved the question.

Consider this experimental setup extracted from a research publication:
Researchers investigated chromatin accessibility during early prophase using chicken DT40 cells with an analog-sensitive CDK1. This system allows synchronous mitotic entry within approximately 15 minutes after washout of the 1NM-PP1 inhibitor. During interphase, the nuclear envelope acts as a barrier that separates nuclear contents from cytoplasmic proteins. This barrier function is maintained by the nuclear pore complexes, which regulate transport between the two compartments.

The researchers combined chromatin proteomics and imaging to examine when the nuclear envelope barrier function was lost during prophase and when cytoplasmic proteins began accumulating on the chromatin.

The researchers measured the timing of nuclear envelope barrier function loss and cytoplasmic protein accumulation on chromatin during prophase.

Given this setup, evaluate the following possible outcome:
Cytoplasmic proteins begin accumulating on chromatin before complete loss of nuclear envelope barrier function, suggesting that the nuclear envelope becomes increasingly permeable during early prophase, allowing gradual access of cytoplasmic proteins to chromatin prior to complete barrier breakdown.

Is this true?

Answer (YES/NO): YES